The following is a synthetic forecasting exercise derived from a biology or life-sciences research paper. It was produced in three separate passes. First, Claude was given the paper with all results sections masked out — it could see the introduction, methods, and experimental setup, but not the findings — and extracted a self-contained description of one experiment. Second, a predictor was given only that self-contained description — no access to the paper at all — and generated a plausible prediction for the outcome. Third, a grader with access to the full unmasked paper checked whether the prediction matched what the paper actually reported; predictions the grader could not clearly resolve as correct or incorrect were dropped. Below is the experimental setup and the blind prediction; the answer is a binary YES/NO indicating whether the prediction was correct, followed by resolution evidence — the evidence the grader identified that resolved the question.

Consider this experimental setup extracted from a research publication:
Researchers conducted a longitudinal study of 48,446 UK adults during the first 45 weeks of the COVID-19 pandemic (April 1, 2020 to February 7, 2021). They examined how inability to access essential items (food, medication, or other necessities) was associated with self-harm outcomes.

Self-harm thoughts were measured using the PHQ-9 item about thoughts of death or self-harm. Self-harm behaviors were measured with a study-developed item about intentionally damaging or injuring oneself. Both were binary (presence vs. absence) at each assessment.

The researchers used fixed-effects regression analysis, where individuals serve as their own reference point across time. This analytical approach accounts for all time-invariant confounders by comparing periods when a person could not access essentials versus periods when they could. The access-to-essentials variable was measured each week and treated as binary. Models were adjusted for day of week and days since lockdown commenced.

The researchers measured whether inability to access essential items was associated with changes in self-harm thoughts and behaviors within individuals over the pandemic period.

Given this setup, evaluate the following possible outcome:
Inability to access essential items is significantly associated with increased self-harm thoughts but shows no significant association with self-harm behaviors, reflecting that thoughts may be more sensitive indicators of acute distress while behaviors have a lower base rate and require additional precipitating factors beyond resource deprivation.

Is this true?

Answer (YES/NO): NO